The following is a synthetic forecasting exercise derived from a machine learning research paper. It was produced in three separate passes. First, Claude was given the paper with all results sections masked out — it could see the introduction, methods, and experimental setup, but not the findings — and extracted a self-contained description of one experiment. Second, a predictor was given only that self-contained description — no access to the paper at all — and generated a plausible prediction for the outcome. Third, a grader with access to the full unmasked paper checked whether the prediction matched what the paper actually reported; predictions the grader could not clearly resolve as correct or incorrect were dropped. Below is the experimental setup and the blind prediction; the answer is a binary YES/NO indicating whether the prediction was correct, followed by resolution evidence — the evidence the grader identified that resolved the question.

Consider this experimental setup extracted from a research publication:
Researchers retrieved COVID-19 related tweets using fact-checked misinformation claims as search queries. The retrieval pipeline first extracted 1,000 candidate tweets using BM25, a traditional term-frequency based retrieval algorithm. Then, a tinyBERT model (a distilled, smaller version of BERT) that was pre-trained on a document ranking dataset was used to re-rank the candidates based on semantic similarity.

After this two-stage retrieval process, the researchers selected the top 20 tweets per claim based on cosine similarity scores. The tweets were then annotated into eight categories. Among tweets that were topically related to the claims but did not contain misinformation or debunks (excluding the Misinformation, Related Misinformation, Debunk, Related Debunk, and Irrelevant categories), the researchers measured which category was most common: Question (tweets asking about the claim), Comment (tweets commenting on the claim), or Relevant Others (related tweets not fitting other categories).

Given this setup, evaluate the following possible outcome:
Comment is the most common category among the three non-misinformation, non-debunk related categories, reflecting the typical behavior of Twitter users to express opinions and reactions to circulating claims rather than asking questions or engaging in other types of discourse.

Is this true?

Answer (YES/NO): NO